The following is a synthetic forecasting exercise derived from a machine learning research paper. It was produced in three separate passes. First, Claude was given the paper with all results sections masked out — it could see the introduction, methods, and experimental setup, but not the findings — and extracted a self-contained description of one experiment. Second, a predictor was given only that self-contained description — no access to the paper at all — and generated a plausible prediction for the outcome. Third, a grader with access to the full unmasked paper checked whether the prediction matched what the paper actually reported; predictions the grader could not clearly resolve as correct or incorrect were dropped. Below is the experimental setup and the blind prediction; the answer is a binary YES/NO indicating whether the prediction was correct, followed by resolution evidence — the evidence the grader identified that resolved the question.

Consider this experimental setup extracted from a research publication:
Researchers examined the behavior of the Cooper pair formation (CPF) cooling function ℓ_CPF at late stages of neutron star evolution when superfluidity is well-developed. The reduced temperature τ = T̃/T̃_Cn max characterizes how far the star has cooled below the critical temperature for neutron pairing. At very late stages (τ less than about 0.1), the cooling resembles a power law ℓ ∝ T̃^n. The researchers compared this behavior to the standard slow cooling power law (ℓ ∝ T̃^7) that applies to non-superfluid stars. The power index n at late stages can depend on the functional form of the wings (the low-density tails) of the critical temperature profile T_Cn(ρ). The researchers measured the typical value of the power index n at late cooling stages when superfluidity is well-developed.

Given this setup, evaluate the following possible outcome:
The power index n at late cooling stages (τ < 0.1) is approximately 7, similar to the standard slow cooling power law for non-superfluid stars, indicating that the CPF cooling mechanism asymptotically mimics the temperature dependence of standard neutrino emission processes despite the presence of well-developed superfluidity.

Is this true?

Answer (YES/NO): YES